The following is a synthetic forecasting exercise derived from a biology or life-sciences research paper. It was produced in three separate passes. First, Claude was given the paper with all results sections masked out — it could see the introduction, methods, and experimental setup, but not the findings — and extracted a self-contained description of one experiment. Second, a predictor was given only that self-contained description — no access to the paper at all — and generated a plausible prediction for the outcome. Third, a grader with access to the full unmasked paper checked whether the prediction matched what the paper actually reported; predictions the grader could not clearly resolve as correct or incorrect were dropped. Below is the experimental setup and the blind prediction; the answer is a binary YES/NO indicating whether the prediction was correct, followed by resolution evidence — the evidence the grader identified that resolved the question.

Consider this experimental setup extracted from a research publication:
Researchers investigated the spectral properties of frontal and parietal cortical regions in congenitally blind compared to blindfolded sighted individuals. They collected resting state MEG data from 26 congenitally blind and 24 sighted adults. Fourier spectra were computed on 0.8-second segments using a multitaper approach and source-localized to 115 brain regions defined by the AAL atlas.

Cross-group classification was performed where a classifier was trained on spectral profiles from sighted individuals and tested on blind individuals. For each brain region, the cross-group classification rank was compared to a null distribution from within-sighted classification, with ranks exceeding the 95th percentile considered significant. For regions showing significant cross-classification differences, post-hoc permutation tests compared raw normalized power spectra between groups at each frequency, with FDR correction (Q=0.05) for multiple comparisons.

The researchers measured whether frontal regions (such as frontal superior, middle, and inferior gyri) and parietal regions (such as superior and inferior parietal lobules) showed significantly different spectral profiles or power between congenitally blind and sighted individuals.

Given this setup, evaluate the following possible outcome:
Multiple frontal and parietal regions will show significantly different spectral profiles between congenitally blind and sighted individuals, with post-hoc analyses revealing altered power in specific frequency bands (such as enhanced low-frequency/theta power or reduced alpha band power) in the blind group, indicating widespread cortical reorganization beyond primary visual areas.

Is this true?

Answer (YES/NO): NO